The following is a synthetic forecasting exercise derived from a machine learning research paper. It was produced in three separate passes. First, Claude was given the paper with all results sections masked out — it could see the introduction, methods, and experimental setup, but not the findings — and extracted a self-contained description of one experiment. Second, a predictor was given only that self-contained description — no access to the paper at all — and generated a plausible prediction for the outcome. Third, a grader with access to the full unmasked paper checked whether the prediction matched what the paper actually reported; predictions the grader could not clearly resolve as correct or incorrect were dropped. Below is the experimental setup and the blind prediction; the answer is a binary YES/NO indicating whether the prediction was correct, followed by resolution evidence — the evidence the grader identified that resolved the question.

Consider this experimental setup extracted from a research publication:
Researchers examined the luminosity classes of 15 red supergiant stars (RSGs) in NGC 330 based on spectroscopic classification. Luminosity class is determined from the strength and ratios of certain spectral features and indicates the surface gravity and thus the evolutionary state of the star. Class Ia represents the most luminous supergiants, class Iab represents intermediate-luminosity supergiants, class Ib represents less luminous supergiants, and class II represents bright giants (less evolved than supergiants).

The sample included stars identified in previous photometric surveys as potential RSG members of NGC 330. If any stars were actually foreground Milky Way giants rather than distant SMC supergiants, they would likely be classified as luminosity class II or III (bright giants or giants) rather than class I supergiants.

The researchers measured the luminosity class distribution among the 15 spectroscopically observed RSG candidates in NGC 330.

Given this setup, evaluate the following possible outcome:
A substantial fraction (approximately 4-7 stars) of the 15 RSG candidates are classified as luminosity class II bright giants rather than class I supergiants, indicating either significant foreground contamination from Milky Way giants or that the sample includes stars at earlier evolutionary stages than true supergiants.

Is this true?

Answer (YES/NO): NO